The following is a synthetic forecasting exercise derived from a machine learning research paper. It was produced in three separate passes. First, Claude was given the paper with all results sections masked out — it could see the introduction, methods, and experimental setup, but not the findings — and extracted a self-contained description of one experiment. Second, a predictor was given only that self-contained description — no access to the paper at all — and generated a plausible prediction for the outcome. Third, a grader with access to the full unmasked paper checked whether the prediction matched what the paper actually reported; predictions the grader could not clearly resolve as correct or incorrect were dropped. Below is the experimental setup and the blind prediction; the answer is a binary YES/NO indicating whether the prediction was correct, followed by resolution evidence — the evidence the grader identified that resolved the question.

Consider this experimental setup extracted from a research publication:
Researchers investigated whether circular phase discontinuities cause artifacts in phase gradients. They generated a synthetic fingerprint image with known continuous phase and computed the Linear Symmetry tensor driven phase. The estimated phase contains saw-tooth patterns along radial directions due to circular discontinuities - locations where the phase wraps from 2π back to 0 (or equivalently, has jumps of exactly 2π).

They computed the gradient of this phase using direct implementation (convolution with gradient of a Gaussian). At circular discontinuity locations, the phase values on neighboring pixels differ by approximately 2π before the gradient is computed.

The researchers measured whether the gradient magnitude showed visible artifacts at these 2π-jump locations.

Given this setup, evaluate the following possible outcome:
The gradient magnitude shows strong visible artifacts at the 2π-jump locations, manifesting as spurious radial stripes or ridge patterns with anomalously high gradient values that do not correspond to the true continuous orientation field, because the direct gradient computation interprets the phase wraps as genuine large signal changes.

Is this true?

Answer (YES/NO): NO